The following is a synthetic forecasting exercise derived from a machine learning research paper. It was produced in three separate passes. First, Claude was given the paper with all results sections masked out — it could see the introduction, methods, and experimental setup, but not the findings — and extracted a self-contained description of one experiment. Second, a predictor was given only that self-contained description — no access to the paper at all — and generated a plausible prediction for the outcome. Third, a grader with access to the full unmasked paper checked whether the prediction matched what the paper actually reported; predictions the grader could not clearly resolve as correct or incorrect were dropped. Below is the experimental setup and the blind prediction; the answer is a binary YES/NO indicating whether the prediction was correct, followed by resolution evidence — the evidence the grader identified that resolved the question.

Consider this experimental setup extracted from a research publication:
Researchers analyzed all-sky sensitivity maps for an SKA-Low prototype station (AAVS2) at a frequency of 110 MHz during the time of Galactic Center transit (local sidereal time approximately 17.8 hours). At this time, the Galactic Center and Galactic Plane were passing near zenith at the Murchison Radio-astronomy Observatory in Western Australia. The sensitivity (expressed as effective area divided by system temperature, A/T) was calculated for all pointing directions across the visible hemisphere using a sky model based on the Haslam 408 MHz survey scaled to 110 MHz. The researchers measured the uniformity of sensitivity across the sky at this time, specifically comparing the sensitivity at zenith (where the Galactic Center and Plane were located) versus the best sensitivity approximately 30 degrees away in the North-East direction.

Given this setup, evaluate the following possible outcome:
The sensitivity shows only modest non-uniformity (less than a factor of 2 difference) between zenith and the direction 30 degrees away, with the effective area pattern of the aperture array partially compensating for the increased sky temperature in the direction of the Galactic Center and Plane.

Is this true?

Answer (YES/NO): NO